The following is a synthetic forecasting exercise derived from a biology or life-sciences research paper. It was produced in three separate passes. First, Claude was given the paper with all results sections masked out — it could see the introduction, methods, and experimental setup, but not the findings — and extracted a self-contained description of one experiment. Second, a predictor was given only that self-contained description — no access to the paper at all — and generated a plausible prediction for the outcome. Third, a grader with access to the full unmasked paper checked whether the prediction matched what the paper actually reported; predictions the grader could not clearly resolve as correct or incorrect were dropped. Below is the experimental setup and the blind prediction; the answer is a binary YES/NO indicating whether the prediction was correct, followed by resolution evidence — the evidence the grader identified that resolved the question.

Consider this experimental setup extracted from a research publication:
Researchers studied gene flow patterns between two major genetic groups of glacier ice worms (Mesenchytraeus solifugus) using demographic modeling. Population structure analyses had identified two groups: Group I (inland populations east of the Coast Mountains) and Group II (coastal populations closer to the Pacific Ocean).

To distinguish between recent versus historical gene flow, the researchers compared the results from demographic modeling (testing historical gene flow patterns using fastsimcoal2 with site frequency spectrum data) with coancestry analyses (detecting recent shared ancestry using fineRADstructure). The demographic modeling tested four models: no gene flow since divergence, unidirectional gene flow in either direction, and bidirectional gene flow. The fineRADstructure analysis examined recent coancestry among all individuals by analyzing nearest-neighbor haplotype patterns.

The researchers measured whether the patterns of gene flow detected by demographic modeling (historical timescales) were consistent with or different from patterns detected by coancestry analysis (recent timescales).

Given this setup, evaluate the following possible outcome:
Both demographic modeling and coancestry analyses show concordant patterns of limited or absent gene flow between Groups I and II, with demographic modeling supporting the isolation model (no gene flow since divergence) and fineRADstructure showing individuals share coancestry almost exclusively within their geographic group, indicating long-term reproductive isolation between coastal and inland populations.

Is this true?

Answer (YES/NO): YES